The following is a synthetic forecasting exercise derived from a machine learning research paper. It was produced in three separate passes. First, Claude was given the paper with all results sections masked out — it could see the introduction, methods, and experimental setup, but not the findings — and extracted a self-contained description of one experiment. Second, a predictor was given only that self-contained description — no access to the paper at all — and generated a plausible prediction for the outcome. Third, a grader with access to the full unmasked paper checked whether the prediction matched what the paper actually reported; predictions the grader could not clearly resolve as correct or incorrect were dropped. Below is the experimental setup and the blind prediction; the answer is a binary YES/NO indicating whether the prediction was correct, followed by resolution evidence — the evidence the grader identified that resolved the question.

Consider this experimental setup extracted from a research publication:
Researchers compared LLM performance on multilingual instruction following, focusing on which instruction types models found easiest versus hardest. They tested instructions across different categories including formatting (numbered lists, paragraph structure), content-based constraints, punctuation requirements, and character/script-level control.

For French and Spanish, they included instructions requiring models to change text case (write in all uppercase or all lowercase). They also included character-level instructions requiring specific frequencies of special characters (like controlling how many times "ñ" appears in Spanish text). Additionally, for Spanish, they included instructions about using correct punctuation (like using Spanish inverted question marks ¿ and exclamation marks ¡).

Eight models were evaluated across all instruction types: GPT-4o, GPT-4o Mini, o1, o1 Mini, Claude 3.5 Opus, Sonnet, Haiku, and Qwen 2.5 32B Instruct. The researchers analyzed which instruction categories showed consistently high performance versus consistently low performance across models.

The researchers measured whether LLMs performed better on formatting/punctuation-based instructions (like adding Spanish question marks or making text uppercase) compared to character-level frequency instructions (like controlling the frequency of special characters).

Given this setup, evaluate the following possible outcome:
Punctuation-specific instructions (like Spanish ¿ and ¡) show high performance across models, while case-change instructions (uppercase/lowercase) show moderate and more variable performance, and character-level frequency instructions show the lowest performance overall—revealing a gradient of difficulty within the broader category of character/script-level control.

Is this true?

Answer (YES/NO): NO